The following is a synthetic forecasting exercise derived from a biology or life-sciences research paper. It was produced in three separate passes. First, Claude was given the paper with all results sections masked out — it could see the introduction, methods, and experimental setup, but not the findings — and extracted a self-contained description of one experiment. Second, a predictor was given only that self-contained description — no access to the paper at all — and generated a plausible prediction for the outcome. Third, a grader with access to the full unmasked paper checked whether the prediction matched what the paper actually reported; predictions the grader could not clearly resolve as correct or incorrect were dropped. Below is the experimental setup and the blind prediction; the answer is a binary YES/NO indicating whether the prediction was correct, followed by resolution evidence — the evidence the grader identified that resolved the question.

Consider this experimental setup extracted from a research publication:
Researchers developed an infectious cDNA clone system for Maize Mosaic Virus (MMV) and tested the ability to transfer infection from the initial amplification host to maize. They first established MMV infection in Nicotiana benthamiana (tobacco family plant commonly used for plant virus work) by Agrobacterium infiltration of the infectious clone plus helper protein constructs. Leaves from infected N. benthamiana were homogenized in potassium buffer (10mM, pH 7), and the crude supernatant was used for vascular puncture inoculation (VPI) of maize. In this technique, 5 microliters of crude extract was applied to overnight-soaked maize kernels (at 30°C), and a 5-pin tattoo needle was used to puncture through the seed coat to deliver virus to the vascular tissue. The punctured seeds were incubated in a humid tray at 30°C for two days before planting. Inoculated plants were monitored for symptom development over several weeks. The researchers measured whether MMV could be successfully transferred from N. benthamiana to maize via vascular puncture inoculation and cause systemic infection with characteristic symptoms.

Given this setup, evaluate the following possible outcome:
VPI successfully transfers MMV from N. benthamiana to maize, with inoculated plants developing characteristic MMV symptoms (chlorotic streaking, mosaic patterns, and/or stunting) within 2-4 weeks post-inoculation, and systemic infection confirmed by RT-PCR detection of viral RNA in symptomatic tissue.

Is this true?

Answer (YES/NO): YES